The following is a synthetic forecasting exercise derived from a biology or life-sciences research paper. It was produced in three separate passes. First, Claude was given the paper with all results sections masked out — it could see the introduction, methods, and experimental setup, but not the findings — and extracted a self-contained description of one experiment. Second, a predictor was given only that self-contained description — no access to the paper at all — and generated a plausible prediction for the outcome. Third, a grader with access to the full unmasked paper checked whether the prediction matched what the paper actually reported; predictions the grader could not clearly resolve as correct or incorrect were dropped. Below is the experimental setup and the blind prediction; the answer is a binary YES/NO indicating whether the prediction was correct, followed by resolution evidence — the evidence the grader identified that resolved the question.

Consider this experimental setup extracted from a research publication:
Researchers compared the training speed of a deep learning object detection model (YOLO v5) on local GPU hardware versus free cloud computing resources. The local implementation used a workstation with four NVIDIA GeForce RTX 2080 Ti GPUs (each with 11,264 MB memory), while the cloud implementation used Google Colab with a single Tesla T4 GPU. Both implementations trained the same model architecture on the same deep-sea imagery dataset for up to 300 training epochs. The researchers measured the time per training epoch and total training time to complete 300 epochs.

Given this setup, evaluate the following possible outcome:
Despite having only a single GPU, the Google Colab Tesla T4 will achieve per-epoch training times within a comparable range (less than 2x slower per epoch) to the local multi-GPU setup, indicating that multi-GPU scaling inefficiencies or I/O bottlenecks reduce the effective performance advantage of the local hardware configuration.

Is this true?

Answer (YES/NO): YES